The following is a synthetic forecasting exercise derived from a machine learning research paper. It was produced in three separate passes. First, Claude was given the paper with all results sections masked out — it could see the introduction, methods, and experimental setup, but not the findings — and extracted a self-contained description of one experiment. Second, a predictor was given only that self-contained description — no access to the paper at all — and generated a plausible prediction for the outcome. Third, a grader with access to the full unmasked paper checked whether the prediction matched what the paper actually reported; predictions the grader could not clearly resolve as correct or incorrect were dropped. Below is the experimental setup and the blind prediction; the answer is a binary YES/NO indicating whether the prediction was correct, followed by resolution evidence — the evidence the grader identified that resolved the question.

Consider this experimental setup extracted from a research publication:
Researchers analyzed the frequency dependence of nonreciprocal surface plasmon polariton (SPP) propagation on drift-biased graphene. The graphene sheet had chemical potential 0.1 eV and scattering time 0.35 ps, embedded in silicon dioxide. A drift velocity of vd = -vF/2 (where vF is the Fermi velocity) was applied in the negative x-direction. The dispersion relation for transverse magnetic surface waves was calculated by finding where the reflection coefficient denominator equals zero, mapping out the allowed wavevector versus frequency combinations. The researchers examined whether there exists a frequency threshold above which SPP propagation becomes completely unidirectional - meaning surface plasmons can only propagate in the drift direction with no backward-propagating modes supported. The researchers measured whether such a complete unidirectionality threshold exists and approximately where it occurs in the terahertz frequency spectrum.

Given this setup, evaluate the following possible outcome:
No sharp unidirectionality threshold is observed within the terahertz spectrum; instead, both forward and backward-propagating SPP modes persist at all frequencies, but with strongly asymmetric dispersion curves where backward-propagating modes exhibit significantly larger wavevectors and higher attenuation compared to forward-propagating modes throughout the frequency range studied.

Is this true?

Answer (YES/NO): NO